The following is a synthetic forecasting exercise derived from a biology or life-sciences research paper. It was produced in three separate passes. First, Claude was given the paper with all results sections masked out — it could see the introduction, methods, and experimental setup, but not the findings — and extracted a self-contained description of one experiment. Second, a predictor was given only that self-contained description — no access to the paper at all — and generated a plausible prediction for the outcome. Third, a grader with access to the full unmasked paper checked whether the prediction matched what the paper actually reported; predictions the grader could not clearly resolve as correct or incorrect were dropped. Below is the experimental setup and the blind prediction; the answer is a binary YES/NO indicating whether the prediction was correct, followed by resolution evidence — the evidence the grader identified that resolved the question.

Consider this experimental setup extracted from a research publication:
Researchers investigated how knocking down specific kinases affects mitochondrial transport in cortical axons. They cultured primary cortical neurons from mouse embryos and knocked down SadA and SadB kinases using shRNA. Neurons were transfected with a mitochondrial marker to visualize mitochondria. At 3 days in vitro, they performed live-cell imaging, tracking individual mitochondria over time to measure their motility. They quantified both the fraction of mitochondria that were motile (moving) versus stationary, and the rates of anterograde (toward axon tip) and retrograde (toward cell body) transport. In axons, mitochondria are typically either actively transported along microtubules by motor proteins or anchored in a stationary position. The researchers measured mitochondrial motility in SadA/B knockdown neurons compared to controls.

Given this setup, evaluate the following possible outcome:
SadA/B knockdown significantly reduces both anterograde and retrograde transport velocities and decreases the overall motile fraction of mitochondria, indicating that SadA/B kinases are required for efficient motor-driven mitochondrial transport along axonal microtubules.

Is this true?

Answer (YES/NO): NO